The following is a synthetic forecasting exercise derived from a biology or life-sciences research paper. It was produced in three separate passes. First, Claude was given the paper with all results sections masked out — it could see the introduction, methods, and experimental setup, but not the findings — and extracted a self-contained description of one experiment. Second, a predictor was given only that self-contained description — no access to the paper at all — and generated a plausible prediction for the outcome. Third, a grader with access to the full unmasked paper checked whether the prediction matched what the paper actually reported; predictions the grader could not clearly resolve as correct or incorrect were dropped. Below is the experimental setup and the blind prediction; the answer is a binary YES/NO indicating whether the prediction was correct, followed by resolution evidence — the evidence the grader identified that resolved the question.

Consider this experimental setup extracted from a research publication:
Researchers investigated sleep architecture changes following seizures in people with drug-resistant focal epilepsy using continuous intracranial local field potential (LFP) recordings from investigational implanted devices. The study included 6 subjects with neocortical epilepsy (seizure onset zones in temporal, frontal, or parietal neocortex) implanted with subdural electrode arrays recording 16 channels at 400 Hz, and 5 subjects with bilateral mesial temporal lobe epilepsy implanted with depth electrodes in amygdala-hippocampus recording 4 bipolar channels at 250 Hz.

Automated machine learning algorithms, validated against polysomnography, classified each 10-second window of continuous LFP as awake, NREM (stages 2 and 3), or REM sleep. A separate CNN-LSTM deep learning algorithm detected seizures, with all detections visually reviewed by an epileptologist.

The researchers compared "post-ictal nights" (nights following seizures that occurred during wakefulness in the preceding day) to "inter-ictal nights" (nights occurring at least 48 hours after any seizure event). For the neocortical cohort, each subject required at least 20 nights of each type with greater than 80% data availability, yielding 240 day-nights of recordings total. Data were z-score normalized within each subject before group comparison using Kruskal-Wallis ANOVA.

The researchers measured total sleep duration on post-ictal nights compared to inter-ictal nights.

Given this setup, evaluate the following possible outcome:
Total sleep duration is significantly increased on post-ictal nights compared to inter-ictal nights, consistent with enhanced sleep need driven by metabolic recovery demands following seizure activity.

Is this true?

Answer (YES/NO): YES